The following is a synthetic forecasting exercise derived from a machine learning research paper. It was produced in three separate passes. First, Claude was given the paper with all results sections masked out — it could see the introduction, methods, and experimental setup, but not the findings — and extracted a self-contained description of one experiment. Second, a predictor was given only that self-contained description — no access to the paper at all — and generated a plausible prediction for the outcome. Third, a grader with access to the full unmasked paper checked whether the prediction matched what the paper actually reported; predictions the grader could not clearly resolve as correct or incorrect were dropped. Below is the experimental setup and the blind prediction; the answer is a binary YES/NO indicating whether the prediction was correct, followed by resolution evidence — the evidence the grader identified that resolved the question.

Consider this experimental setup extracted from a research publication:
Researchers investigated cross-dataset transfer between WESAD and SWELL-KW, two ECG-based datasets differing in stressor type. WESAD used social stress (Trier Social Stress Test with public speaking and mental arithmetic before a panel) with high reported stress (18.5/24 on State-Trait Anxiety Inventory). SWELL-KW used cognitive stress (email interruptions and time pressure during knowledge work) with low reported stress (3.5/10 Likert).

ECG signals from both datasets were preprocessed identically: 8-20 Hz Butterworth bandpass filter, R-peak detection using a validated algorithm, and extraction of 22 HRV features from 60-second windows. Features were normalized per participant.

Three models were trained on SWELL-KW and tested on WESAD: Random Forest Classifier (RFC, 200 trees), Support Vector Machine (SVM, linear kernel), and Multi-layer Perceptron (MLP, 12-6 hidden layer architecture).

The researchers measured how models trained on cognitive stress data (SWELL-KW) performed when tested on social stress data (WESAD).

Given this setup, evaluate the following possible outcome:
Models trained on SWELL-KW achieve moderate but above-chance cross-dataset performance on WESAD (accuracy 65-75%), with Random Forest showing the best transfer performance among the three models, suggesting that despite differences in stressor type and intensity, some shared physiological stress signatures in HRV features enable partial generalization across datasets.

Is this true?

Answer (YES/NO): NO